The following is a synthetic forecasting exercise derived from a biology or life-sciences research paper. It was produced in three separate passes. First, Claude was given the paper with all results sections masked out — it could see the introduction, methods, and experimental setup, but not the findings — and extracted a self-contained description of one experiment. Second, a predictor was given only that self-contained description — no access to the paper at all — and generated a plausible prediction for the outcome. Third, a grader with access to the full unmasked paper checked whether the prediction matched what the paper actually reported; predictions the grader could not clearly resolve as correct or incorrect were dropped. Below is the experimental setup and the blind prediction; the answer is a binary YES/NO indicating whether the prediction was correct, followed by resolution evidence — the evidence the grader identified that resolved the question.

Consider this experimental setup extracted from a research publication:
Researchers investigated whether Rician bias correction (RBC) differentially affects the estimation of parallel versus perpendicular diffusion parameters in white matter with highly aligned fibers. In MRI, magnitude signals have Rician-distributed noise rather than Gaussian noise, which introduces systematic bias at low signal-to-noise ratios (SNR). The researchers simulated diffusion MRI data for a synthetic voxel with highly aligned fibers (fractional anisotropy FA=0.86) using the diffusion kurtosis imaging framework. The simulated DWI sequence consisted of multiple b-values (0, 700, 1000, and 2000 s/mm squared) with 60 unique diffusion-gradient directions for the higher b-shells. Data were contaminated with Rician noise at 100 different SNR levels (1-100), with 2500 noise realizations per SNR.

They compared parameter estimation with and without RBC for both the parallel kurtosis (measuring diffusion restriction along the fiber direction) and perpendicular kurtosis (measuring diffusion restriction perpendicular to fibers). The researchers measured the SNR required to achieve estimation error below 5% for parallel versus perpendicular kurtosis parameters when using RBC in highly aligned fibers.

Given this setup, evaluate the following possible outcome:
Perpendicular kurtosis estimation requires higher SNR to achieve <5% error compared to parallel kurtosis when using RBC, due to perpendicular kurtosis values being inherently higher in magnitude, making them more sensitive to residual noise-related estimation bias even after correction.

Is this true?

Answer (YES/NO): NO